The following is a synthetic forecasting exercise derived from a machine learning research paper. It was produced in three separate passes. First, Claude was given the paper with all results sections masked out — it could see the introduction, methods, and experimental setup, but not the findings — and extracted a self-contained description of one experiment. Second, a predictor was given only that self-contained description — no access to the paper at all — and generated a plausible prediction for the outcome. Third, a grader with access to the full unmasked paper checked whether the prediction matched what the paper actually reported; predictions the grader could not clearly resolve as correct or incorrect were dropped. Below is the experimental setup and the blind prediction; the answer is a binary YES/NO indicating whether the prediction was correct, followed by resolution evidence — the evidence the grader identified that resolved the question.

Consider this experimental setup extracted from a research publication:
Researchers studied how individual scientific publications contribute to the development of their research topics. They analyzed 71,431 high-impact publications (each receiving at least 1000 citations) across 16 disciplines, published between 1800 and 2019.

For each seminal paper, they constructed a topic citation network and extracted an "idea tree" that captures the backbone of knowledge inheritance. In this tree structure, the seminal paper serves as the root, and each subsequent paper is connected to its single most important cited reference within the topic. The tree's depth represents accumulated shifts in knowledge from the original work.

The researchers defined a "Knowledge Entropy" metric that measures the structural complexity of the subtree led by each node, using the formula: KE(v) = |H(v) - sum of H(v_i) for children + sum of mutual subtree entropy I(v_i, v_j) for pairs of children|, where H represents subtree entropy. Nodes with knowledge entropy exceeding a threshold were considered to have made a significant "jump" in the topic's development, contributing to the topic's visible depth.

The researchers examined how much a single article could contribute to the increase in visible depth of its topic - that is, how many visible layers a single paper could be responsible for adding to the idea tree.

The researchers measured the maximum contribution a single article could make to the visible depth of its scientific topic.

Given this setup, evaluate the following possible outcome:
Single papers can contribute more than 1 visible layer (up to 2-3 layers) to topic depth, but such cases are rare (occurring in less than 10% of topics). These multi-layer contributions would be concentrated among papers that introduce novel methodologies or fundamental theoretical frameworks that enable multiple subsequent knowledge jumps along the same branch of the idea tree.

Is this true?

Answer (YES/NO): NO